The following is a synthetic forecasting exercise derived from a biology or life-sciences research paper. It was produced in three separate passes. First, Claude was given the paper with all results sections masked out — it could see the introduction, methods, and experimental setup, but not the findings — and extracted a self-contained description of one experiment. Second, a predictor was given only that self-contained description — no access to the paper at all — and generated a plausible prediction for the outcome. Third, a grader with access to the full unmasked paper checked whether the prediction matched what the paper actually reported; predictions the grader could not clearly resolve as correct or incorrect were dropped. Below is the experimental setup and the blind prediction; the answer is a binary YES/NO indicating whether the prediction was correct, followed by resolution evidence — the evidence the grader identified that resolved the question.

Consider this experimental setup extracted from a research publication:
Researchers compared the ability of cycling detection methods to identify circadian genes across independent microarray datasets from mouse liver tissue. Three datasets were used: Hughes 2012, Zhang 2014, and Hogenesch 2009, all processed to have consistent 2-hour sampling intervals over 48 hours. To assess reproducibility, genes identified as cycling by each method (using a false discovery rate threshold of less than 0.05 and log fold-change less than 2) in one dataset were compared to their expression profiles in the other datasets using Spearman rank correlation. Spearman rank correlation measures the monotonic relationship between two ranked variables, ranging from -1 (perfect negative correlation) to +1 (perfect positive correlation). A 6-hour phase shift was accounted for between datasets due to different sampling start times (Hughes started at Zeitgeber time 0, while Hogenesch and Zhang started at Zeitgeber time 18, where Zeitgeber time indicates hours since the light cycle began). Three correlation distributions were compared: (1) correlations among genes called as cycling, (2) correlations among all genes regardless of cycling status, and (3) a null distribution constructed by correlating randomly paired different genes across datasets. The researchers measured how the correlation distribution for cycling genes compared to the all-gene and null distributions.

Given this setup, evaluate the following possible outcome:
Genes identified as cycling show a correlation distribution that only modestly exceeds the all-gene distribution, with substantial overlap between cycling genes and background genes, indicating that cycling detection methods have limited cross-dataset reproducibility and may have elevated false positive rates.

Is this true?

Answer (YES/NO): NO